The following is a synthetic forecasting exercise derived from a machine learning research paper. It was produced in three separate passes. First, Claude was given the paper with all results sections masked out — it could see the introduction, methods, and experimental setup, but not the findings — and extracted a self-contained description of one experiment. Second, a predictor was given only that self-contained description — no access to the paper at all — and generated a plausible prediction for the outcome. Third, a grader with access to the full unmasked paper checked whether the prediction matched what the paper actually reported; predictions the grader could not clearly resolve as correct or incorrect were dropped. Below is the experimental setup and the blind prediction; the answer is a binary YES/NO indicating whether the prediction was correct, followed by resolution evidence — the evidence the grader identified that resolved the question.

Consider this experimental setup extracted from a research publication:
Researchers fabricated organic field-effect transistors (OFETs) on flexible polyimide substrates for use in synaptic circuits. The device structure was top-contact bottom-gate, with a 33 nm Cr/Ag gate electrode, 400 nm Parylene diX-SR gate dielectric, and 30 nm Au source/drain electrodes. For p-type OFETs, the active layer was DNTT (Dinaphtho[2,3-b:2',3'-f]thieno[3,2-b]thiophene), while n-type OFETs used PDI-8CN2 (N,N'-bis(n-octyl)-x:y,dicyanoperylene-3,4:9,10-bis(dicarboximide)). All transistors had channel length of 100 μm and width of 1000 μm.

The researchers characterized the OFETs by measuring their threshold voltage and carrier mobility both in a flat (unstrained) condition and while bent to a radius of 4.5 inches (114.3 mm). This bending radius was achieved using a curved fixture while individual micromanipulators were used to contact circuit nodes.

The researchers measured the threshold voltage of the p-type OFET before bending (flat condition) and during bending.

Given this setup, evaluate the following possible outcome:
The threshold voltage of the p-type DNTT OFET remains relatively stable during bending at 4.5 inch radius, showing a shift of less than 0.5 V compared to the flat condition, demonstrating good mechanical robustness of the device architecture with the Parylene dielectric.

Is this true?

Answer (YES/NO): NO